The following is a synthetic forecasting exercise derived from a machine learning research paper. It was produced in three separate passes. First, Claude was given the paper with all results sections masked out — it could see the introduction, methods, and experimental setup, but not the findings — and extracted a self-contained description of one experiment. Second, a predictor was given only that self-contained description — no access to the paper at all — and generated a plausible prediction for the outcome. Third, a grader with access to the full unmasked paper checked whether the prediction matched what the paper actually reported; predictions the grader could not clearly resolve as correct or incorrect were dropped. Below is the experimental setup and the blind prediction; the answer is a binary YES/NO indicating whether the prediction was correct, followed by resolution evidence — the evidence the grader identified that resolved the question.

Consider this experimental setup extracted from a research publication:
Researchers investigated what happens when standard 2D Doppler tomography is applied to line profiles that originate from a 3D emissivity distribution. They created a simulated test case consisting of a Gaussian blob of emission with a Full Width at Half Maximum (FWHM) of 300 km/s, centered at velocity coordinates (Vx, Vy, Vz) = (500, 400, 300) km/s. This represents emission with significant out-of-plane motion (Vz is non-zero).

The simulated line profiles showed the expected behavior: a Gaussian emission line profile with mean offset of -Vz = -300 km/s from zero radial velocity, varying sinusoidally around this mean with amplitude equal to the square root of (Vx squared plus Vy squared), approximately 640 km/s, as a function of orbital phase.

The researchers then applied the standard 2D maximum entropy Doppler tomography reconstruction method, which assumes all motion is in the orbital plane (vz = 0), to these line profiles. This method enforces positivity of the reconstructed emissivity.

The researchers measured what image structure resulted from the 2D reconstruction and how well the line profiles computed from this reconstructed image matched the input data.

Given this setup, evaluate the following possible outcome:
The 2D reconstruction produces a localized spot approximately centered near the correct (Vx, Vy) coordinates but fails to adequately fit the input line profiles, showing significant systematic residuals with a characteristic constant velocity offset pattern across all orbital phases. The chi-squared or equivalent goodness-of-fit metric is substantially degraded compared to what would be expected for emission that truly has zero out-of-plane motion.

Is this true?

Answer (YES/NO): NO